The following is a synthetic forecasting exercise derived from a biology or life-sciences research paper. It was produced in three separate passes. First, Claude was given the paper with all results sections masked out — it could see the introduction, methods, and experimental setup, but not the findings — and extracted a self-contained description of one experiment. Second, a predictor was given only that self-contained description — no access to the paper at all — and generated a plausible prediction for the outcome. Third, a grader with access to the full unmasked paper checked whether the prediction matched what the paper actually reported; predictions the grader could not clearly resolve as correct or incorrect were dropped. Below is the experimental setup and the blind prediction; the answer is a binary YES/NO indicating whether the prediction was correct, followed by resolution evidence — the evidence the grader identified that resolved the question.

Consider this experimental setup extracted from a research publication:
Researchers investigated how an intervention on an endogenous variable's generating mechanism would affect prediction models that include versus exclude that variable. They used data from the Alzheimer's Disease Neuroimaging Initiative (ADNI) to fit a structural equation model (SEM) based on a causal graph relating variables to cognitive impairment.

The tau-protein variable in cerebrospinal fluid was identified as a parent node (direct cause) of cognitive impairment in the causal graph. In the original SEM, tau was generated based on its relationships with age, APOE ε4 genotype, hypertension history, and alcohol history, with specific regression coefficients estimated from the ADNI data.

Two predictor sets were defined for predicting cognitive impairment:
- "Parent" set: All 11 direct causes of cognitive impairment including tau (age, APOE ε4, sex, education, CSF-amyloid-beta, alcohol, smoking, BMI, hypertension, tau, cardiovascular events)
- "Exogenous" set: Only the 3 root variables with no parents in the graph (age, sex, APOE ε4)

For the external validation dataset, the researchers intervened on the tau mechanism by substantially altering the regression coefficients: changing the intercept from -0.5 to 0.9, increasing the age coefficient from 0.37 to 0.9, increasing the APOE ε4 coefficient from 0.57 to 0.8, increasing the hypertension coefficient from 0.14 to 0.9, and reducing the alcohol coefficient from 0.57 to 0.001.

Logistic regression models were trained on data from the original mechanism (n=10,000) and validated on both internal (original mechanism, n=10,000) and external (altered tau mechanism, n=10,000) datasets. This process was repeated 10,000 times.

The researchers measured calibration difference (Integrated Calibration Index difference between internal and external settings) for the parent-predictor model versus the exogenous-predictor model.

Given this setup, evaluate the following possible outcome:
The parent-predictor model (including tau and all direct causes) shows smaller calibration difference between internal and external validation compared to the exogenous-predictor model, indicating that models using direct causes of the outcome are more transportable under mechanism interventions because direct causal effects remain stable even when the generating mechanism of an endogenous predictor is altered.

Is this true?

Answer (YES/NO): YES